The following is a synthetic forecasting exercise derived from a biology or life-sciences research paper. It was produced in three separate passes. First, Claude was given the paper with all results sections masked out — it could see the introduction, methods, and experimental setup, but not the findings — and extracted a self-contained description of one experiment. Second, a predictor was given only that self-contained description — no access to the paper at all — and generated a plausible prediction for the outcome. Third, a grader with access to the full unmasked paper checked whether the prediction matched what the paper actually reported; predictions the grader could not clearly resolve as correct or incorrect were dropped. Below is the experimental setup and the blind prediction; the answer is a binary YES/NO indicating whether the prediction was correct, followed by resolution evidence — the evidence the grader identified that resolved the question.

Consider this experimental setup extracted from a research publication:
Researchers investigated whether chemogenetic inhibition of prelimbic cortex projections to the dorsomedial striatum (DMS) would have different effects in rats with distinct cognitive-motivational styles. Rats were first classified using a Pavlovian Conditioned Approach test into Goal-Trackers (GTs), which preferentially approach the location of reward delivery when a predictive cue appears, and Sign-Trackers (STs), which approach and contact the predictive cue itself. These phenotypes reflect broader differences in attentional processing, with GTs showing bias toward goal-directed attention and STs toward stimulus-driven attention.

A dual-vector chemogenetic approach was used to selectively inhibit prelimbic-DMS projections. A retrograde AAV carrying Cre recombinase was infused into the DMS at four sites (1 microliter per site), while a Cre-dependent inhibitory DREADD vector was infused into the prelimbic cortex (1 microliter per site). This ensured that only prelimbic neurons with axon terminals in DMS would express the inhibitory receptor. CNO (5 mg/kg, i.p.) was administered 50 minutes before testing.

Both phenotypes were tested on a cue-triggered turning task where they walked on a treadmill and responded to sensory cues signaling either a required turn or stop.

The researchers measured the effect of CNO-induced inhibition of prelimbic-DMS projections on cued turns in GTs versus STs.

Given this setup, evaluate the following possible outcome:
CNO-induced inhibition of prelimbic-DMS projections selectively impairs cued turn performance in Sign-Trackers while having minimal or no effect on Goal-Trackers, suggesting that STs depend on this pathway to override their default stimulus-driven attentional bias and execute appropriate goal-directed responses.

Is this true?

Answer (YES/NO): NO